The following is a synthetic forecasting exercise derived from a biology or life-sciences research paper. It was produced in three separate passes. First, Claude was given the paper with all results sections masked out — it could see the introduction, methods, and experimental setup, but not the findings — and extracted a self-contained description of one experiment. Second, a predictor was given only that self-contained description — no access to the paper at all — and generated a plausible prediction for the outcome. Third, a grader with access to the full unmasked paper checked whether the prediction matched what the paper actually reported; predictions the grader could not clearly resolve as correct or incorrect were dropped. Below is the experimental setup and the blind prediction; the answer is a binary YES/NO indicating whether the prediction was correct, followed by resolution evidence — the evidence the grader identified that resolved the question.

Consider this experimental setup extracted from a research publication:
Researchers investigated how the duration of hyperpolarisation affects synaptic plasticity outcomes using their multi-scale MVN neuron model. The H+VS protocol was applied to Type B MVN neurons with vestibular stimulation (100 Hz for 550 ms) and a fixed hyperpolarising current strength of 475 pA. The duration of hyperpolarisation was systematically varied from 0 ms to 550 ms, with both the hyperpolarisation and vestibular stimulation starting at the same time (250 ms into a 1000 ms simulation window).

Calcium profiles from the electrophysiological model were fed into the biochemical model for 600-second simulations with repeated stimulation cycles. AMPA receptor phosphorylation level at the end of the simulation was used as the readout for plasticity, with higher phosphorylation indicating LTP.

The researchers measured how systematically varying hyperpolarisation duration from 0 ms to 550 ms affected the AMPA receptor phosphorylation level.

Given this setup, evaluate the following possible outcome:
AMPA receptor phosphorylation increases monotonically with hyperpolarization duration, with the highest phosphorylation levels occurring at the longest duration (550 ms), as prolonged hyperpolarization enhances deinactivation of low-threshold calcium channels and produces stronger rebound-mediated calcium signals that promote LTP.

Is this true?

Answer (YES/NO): NO